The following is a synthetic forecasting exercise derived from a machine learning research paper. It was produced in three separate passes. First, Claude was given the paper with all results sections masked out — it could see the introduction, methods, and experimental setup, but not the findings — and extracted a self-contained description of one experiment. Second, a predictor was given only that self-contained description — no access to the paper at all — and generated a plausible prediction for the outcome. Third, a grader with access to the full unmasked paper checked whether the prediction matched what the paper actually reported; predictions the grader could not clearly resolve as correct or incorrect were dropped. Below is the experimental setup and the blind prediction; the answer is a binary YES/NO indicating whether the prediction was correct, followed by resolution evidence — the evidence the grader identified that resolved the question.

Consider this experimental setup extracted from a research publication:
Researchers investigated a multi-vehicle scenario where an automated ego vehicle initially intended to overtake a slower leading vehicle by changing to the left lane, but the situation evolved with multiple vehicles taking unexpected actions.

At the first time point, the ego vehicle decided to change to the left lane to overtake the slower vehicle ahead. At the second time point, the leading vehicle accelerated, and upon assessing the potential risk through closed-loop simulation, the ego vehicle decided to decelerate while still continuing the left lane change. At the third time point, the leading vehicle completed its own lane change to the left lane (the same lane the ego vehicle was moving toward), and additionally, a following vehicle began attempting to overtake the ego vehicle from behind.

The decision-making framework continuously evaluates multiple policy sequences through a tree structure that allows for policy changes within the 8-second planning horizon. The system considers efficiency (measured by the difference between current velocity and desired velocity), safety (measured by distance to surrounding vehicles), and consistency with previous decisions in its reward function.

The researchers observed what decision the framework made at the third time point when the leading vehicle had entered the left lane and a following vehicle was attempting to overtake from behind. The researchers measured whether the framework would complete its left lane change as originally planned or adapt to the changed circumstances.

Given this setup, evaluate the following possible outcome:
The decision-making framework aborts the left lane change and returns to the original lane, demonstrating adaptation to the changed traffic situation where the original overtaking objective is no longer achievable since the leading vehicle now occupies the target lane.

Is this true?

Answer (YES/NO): YES